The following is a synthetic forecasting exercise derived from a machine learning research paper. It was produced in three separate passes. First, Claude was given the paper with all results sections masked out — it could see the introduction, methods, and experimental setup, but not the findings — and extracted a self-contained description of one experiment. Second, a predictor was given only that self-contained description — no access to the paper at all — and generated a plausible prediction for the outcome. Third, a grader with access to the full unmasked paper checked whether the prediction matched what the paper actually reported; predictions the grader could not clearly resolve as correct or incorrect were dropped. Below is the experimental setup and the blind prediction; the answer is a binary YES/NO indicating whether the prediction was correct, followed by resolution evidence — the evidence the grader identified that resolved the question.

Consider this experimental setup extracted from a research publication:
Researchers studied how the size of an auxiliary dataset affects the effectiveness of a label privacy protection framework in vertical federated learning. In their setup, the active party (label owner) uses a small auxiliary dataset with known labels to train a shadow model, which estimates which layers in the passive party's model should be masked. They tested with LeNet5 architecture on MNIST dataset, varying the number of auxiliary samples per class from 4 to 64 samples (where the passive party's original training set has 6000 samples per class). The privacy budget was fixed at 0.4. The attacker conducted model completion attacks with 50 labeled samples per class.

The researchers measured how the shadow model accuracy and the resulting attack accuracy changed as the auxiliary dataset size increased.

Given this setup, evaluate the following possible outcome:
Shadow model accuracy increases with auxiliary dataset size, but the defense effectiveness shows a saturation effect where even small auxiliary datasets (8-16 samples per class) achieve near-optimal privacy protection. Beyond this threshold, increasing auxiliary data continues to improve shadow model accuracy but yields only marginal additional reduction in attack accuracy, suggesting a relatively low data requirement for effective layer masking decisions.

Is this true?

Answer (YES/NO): NO